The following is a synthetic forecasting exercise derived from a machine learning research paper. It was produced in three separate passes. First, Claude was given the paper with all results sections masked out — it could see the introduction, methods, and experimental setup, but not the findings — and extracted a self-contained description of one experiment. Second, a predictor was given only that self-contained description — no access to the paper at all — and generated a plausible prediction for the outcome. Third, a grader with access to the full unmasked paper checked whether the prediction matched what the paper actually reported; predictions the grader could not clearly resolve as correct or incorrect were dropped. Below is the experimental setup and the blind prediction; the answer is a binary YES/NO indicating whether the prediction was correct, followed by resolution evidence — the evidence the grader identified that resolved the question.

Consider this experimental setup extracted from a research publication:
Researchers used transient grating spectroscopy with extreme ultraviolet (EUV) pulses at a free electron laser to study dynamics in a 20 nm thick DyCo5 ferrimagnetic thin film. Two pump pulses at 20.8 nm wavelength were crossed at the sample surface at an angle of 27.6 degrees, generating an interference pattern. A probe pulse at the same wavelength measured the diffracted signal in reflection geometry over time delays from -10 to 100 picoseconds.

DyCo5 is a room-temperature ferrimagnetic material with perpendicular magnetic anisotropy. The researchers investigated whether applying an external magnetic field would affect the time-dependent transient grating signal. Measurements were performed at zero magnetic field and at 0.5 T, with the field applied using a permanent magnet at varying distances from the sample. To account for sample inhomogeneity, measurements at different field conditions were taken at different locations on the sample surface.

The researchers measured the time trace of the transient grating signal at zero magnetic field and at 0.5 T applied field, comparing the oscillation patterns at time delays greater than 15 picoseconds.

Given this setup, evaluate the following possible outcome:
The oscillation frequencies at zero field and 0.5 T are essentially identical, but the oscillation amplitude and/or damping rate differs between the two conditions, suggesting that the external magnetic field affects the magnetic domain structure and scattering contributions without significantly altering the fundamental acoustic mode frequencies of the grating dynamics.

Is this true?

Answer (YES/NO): NO